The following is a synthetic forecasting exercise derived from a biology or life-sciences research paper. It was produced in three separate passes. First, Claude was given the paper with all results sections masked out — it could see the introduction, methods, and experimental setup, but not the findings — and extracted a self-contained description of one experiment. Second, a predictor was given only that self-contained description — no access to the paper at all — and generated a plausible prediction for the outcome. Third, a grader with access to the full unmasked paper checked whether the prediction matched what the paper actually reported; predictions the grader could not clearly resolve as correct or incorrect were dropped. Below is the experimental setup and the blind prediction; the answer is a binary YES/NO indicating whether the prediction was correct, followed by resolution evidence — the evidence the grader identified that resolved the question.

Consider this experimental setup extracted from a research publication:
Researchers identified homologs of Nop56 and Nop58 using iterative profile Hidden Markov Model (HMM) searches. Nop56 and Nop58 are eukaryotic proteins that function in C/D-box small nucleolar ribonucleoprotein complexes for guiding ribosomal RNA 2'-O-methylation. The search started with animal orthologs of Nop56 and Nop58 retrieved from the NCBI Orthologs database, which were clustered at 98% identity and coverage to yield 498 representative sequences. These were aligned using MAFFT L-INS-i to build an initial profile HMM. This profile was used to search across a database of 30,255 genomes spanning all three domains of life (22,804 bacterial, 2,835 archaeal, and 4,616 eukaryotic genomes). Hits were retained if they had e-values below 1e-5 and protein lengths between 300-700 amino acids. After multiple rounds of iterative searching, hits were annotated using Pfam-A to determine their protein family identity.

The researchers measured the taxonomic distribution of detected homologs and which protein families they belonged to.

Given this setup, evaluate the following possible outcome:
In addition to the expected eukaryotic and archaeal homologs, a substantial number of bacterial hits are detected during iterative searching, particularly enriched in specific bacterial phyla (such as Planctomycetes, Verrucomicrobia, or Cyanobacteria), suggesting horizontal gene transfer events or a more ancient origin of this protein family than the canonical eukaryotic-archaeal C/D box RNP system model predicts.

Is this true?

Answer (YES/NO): NO